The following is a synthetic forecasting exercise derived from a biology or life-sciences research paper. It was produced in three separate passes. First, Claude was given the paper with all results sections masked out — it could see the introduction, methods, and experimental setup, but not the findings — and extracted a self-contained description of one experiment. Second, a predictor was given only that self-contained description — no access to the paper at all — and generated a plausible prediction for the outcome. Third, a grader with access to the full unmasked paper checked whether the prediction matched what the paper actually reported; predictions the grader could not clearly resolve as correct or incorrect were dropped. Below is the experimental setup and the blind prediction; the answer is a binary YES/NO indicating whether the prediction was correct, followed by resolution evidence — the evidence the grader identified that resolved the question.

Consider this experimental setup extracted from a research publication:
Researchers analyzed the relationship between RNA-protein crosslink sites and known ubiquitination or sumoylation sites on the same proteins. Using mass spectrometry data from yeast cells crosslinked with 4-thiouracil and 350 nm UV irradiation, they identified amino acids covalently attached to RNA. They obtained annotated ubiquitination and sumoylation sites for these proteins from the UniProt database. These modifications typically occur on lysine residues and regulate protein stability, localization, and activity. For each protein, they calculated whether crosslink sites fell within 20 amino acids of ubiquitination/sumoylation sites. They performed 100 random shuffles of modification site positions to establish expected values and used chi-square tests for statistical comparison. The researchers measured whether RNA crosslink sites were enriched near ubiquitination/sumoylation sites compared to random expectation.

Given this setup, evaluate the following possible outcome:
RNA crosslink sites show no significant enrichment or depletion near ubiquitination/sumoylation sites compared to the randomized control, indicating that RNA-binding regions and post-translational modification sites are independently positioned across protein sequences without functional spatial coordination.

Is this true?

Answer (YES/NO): NO